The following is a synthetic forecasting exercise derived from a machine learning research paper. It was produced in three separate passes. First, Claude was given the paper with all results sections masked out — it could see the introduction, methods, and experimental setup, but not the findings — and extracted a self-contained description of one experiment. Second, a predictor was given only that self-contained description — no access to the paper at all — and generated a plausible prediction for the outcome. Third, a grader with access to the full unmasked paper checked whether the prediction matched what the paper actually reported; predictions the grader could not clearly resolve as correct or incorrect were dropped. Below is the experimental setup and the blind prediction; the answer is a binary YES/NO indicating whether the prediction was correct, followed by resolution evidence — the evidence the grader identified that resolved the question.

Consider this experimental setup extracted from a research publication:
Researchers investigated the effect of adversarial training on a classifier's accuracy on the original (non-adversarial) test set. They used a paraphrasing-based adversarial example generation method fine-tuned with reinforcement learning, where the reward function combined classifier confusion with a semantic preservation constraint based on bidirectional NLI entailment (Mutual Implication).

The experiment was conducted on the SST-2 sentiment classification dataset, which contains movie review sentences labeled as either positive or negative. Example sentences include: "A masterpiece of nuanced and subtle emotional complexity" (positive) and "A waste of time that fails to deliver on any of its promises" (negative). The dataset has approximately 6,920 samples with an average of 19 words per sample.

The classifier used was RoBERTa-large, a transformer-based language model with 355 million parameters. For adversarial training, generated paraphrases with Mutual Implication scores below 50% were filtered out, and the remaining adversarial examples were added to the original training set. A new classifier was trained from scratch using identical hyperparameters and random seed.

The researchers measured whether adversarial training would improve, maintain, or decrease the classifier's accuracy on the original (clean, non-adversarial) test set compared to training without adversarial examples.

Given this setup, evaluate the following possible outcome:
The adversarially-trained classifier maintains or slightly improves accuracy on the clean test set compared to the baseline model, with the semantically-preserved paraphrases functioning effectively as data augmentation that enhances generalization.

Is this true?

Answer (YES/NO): YES